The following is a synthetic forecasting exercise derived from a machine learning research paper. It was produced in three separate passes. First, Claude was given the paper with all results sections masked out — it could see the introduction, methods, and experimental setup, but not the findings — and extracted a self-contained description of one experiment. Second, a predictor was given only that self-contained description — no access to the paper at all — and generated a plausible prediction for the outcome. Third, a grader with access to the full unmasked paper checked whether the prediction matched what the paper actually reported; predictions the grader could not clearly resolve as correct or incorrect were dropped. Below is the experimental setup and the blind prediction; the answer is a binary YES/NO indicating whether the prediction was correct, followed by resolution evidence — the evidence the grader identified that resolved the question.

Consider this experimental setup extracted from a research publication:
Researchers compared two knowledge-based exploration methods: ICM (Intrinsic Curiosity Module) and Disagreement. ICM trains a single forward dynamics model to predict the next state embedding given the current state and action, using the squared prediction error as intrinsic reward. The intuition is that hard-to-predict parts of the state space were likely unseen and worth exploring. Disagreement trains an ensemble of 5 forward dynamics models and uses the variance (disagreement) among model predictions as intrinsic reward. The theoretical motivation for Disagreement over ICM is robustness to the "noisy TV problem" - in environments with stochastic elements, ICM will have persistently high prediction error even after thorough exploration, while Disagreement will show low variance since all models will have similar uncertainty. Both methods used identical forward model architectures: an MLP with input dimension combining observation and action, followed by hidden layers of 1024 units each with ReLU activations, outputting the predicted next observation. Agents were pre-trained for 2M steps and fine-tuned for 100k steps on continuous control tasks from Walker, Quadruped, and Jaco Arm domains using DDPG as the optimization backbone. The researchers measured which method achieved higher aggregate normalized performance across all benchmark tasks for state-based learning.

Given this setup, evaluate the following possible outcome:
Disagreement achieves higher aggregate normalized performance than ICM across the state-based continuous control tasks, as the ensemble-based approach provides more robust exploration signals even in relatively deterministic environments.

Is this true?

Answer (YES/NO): YES